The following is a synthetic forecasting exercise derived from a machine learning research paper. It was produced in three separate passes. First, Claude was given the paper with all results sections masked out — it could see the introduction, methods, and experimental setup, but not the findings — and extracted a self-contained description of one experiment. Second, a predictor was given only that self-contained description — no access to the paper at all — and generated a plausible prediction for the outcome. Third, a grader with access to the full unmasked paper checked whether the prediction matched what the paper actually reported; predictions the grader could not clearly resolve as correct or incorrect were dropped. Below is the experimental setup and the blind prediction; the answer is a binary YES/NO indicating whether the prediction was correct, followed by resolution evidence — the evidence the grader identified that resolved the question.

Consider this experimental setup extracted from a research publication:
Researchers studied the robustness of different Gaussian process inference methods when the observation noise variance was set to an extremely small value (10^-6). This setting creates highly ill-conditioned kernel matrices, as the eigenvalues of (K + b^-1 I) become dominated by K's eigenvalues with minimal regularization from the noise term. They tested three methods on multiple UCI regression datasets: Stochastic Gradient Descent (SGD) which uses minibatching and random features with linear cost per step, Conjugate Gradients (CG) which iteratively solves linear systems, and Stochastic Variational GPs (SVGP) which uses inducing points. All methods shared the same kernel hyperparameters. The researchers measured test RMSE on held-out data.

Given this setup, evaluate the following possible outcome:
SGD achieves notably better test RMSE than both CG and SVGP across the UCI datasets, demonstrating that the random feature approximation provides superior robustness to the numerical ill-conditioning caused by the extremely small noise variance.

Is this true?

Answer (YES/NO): NO